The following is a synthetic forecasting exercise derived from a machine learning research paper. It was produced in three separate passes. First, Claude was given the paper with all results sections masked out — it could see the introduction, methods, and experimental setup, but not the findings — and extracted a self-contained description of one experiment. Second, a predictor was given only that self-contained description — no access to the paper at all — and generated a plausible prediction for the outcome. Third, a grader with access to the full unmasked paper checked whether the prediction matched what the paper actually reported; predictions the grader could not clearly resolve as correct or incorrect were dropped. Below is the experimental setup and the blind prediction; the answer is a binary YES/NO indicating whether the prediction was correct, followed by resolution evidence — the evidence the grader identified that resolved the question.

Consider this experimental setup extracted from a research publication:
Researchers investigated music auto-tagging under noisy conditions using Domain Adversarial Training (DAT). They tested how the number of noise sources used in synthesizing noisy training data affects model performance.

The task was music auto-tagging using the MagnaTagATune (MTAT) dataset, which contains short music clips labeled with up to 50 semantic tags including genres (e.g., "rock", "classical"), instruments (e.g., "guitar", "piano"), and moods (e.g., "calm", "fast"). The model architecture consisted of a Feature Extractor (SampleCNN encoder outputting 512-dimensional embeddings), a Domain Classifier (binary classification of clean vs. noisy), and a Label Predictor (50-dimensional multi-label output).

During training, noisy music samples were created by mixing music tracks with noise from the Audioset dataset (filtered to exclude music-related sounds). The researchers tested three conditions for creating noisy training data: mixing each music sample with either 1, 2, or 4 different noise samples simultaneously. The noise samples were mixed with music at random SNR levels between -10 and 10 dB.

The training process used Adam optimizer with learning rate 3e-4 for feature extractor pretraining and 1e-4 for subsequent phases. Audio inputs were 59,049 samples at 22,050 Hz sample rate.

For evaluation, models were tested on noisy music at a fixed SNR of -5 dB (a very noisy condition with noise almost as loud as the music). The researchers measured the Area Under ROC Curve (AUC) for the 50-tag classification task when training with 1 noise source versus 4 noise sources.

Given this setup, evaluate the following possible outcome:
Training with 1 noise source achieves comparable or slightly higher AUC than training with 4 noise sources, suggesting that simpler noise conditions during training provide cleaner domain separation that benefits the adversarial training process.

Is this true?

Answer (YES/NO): NO